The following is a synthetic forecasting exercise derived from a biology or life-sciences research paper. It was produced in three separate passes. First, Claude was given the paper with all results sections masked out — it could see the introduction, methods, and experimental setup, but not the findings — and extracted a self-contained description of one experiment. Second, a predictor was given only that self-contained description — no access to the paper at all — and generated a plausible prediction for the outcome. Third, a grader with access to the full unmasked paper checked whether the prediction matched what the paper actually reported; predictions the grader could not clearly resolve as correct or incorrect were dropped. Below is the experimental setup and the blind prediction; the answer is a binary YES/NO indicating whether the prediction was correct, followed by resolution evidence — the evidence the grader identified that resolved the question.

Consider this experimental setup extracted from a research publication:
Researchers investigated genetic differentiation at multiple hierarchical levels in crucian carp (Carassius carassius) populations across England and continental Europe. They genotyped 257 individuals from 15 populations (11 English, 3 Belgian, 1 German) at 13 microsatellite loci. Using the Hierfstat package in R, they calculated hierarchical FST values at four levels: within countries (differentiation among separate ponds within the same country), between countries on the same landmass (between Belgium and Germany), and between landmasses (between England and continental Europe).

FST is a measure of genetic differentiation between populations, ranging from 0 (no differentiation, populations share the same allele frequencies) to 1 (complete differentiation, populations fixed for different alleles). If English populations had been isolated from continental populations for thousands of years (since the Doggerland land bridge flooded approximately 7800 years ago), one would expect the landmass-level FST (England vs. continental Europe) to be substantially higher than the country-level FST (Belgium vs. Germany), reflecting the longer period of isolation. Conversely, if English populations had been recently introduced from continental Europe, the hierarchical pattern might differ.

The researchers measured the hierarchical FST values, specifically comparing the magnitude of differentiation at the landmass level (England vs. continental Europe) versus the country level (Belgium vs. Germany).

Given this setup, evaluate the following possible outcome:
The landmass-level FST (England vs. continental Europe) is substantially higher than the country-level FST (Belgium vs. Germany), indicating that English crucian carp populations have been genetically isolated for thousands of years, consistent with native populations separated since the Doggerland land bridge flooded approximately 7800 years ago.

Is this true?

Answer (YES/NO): NO